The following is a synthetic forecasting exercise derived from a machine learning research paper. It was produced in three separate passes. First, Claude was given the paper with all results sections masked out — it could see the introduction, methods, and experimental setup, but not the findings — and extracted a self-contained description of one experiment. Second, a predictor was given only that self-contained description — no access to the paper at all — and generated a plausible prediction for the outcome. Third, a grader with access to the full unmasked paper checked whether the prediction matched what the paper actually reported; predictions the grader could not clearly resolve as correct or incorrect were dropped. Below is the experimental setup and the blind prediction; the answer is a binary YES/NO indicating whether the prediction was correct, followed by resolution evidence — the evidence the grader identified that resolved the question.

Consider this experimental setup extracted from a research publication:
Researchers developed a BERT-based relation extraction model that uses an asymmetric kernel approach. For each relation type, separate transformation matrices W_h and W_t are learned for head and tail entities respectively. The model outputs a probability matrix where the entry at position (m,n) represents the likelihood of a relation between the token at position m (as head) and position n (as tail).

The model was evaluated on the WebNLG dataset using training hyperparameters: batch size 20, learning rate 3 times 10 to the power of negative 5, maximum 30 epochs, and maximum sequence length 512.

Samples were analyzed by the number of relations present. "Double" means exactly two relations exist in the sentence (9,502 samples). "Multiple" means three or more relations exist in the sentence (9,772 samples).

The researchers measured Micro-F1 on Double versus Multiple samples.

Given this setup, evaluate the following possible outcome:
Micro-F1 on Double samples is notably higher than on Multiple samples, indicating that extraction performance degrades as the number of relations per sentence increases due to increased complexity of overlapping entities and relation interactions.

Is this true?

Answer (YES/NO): NO